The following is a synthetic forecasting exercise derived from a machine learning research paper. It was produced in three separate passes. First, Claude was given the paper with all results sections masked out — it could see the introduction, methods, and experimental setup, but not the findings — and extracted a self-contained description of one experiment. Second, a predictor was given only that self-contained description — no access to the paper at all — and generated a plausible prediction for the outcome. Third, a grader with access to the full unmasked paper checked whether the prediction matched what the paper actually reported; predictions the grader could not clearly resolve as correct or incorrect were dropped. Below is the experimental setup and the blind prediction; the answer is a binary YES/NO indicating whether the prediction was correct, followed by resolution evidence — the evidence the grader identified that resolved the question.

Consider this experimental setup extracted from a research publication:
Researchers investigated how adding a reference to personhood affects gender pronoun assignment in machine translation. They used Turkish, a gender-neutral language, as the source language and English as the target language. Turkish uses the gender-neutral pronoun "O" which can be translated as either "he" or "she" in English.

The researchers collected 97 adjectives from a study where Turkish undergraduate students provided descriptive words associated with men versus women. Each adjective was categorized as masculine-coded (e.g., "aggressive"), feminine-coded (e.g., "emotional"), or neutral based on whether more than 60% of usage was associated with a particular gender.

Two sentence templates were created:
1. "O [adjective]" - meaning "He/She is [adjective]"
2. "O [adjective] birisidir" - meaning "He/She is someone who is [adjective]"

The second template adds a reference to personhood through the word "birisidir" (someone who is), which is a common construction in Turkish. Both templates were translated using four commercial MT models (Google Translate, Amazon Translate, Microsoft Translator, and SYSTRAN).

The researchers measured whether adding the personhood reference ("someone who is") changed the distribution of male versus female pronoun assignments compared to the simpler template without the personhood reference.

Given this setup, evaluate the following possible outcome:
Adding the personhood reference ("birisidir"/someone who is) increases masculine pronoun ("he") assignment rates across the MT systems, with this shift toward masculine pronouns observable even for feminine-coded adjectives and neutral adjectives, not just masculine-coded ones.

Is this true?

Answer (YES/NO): YES